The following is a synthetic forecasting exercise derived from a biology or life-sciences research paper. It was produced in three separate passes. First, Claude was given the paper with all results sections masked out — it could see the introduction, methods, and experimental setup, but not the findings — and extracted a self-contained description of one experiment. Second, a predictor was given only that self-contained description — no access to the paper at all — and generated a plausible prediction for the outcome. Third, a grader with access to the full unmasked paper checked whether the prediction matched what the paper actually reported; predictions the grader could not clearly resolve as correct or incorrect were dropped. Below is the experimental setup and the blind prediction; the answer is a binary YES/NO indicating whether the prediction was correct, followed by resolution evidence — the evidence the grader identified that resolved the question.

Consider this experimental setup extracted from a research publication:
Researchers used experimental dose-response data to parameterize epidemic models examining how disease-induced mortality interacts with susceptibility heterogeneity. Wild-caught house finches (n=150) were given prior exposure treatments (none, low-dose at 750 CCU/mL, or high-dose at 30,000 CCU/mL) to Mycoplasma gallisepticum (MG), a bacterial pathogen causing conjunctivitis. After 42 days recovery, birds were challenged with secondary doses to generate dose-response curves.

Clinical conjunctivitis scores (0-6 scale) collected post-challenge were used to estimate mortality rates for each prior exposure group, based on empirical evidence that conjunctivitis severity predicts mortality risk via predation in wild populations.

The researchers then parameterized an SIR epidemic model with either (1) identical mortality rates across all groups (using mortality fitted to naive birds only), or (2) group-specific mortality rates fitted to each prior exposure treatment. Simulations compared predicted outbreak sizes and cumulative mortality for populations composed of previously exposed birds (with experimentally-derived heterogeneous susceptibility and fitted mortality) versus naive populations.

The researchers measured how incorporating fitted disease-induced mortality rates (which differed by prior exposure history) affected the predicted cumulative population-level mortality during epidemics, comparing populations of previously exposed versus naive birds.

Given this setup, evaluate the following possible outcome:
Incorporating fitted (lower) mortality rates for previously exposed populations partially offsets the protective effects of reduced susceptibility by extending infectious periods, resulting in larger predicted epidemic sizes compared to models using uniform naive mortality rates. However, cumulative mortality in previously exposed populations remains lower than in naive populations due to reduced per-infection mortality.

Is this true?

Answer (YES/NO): YES